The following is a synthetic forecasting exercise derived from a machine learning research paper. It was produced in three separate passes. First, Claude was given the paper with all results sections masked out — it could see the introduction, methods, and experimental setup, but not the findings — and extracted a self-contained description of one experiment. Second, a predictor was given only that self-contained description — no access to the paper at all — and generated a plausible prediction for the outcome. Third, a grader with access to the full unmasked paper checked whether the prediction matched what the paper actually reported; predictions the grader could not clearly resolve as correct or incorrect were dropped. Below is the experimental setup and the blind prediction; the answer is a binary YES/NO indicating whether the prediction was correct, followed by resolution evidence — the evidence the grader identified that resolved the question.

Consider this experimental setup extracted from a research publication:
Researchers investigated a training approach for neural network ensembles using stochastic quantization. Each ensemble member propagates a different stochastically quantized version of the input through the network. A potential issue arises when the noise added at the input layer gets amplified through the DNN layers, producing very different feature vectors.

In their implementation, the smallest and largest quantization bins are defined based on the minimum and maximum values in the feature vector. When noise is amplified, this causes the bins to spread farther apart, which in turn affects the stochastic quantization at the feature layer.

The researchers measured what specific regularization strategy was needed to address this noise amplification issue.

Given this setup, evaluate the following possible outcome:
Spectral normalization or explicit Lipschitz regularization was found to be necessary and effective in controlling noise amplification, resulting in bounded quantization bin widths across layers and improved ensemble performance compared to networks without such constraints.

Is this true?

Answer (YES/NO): NO